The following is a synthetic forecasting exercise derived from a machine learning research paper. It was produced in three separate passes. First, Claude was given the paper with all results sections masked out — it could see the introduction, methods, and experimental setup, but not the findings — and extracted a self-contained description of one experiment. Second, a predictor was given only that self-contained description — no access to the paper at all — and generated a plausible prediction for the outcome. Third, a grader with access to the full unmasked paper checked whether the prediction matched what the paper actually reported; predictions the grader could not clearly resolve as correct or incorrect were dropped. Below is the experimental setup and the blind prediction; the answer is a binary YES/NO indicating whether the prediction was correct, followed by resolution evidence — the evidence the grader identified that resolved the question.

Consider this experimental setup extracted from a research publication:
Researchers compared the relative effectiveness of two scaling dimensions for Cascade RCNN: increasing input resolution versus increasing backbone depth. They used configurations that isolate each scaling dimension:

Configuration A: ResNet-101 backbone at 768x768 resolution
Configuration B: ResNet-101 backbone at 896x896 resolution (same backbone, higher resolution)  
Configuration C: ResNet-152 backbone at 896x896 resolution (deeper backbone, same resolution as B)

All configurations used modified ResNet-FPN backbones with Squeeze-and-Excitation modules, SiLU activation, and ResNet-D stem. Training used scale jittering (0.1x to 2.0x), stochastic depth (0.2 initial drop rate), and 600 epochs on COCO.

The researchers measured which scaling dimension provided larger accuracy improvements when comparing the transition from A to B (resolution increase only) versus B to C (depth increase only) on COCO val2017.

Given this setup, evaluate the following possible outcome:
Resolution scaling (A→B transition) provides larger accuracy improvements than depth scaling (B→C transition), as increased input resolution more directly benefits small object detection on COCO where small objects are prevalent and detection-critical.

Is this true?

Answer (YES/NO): YES